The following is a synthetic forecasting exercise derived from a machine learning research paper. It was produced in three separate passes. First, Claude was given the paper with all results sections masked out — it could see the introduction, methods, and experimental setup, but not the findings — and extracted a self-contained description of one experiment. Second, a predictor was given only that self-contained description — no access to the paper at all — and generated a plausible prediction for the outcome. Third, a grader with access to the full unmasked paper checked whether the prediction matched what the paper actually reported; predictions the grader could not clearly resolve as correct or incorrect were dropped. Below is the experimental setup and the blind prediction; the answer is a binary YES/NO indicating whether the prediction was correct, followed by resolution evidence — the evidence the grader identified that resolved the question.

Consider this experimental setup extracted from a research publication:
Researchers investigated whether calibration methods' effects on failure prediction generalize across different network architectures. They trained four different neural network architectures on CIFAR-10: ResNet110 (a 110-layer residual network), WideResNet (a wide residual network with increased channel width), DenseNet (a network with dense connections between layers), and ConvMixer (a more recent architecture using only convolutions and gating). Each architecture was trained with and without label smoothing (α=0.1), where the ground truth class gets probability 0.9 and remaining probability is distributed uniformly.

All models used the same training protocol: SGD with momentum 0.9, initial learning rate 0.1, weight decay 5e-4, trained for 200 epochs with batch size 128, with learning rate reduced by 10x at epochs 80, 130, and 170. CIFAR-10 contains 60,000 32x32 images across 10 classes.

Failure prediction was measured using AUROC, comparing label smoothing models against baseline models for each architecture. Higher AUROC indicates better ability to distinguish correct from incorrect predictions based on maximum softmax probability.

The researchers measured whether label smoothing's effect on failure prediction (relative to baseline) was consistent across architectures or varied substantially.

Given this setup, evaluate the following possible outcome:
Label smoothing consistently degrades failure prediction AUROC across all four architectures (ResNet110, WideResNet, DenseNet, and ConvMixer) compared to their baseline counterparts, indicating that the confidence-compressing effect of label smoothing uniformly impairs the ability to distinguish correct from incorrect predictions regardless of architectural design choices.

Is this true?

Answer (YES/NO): YES